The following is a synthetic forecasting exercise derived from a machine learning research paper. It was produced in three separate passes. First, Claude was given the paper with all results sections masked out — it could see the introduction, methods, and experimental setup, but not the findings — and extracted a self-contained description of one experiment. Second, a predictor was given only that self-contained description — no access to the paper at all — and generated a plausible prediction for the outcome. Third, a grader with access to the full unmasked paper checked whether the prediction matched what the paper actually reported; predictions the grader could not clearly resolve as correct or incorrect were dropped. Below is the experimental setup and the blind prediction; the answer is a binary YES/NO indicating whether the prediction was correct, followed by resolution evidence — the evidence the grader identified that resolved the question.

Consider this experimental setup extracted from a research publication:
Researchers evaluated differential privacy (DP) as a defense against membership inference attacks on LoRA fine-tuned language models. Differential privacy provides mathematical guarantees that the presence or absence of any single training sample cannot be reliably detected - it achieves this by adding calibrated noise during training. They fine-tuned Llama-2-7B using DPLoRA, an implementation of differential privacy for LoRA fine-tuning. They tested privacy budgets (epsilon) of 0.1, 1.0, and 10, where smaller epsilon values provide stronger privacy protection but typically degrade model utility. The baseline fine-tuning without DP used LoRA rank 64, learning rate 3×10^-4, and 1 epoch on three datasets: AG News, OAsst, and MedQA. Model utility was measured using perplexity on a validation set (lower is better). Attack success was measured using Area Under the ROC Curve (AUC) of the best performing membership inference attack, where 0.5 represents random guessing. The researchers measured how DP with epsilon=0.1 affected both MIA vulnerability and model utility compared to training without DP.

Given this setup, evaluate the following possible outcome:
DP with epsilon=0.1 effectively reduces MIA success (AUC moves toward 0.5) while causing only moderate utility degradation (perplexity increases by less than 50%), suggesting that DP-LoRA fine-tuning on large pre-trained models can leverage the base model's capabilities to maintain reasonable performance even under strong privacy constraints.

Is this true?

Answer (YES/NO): NO